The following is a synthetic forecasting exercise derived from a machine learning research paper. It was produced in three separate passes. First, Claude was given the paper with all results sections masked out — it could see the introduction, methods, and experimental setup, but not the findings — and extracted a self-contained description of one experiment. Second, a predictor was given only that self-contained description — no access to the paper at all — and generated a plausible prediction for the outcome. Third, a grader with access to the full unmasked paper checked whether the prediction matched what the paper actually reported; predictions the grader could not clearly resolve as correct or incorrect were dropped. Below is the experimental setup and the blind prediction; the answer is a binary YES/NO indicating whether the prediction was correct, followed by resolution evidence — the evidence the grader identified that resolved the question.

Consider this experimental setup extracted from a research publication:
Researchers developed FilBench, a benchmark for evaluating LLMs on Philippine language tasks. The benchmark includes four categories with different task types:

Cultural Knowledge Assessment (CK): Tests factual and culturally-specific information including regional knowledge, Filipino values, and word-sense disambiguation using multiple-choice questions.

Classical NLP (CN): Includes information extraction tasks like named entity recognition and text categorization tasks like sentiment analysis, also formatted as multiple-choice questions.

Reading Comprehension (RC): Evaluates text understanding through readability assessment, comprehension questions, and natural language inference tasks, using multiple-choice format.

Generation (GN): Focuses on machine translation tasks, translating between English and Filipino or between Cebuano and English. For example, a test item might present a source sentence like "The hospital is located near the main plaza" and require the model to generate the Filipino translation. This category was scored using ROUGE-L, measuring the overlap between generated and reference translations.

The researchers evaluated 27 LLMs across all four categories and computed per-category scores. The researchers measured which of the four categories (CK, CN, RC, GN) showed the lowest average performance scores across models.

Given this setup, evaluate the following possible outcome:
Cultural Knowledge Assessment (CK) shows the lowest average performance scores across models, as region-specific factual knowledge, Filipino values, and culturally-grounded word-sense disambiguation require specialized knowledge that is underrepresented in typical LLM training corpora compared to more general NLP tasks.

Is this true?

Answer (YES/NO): NO